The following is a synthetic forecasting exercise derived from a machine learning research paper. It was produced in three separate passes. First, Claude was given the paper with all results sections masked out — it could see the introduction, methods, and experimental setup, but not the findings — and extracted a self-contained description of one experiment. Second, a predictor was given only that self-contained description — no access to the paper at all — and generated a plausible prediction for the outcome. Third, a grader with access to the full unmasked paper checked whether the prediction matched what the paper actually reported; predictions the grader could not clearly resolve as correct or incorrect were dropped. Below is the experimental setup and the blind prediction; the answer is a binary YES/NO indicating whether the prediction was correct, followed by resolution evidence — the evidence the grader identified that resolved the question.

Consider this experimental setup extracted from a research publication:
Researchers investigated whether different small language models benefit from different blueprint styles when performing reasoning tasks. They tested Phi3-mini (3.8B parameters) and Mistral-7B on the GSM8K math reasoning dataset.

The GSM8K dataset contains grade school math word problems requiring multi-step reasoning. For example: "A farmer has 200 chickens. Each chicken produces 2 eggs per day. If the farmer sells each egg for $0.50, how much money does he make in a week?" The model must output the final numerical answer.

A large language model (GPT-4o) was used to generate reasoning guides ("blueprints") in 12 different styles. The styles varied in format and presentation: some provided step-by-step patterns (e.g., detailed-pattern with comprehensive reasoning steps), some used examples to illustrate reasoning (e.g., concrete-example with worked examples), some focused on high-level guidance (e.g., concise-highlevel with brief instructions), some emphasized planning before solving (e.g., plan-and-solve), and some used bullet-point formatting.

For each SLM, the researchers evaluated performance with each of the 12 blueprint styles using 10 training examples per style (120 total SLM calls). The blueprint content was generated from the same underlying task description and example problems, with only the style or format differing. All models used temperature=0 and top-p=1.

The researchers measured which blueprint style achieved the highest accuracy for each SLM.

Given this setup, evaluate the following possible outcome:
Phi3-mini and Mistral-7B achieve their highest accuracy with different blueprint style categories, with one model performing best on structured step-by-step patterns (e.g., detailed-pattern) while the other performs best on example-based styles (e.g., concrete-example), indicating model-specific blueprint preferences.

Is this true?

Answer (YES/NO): NO